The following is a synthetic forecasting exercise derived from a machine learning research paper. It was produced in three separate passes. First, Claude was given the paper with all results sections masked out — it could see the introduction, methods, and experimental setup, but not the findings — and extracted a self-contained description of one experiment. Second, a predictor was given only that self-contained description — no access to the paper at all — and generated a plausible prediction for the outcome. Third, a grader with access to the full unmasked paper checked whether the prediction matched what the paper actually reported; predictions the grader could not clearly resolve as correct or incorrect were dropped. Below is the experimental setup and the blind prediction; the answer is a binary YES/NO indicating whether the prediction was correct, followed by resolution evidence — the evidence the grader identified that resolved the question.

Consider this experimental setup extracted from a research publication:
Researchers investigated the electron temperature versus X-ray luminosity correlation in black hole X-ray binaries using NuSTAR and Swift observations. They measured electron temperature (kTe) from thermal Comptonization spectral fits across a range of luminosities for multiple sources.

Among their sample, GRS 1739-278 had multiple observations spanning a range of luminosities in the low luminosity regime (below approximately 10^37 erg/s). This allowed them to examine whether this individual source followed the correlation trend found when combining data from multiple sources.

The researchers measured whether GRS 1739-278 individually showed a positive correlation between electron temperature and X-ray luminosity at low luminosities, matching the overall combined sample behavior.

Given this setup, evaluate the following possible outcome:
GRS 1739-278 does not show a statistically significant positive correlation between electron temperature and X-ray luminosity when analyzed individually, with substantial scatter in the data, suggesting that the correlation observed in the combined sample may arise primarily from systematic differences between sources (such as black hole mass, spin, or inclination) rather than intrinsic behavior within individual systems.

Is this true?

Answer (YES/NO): NO